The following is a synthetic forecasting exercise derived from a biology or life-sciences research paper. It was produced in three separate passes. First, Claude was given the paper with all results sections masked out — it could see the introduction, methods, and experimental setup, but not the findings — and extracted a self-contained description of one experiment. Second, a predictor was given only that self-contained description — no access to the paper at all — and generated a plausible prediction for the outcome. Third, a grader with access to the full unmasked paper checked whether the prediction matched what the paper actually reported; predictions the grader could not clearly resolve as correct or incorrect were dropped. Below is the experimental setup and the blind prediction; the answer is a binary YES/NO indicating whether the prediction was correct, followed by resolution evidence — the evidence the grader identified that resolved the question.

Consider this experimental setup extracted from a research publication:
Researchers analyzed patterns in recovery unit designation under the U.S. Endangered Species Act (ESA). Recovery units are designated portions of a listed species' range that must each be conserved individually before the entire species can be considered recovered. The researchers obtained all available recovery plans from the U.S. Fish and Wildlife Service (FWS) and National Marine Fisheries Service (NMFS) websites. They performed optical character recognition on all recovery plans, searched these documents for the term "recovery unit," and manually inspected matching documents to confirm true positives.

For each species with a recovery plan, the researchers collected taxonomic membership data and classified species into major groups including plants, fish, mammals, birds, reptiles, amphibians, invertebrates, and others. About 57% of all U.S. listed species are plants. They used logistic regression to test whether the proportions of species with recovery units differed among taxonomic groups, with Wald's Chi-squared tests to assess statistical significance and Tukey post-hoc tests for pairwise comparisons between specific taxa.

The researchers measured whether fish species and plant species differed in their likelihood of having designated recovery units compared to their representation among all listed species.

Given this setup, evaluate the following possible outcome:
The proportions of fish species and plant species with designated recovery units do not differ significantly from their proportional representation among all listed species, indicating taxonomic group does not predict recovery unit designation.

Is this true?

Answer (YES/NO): NO